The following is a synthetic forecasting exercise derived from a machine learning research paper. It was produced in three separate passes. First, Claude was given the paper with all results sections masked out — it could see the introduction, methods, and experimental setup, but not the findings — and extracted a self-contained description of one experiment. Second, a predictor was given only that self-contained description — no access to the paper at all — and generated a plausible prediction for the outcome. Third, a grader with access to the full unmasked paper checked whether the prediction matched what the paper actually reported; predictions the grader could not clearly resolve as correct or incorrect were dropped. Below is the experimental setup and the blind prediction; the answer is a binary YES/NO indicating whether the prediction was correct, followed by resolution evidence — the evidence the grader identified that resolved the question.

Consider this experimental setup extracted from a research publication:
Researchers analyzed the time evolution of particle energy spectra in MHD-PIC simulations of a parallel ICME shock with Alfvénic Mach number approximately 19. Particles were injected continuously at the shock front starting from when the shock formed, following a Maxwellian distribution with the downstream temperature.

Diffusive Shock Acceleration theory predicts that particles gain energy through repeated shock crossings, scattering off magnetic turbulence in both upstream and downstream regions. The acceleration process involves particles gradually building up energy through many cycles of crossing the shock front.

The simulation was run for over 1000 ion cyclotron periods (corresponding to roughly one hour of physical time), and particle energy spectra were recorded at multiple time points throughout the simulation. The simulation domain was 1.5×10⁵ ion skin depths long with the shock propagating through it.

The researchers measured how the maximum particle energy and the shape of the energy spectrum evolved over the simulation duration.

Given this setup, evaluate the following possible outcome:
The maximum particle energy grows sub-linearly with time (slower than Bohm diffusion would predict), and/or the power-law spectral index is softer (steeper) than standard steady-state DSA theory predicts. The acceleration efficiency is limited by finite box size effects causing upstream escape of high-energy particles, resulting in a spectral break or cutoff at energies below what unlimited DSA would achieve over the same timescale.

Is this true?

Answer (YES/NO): NO